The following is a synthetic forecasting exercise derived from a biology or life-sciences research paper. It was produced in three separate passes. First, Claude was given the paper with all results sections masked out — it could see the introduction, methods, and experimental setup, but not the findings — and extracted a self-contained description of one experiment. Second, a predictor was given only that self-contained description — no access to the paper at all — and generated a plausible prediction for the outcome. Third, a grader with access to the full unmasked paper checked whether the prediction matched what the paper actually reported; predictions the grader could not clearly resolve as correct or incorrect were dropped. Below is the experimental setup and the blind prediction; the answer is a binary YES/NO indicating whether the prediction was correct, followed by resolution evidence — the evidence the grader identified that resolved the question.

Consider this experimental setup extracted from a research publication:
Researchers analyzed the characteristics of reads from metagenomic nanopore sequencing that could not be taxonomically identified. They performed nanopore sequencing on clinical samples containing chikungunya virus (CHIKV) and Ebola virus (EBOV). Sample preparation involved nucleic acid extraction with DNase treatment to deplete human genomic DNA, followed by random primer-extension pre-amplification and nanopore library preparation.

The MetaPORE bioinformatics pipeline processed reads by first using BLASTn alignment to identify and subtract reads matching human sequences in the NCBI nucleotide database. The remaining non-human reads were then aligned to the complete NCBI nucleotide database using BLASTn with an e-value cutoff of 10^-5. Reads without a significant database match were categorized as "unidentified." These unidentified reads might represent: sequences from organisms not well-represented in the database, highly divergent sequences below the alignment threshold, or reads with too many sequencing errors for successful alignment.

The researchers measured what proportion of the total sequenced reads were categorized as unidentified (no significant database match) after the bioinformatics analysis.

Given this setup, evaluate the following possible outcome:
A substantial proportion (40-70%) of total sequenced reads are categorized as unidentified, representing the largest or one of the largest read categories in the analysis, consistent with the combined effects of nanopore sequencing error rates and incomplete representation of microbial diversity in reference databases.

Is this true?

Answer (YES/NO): YES